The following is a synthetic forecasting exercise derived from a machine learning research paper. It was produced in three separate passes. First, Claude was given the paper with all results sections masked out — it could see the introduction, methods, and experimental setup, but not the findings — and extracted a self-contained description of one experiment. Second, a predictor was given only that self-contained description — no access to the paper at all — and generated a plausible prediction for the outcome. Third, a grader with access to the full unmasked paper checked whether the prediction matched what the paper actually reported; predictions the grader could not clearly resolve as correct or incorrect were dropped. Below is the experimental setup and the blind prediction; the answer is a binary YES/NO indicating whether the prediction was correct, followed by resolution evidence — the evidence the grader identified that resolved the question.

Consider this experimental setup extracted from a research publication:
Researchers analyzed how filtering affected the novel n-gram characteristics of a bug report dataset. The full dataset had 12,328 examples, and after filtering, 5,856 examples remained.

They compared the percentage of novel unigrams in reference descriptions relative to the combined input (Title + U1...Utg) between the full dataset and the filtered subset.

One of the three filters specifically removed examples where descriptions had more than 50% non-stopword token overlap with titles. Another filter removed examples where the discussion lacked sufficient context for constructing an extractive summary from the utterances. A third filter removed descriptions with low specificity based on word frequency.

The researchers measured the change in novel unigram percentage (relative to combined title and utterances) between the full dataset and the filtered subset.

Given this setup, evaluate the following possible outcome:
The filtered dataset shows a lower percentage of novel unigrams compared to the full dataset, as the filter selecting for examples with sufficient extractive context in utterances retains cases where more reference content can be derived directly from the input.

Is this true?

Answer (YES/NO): YES